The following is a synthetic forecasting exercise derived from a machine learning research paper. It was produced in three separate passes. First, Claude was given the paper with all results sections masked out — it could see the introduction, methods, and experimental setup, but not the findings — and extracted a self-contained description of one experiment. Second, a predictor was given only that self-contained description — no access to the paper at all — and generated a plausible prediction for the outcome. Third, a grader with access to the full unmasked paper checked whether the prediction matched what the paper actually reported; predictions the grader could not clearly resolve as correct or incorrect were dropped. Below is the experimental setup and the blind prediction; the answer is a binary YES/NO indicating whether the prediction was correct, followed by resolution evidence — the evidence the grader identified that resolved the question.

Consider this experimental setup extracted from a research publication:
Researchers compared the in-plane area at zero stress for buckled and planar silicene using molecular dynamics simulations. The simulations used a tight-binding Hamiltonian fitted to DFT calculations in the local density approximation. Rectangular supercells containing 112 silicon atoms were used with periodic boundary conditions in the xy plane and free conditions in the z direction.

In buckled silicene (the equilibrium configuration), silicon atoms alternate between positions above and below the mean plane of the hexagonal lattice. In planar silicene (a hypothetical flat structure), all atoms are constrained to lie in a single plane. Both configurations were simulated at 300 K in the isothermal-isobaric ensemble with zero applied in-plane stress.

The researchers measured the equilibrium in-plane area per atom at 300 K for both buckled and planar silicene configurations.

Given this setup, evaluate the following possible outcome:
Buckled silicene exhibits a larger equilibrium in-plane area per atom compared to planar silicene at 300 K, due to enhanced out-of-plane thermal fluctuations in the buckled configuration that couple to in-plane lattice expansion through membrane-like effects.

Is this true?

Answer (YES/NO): NO